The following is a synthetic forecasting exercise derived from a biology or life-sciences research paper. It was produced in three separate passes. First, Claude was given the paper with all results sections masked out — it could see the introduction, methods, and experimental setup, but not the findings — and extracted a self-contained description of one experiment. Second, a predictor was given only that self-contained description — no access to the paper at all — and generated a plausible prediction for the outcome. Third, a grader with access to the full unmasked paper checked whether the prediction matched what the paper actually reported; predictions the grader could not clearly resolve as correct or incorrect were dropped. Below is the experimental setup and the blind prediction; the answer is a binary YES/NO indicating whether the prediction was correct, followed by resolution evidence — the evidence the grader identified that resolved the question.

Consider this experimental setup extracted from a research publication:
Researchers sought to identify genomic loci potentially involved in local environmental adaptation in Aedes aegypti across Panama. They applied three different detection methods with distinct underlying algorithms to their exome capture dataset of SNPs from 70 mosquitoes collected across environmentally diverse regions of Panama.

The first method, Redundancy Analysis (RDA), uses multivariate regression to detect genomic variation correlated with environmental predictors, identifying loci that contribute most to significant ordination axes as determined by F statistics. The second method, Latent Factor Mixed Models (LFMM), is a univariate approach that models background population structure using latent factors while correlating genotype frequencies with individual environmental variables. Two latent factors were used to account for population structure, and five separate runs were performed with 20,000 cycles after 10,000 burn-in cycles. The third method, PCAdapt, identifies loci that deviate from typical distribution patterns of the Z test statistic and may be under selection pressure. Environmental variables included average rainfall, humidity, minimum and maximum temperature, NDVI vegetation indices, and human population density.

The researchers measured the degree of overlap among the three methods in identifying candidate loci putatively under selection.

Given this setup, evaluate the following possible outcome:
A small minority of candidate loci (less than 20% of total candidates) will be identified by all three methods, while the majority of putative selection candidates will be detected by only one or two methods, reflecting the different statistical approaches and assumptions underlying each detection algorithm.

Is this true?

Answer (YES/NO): YES